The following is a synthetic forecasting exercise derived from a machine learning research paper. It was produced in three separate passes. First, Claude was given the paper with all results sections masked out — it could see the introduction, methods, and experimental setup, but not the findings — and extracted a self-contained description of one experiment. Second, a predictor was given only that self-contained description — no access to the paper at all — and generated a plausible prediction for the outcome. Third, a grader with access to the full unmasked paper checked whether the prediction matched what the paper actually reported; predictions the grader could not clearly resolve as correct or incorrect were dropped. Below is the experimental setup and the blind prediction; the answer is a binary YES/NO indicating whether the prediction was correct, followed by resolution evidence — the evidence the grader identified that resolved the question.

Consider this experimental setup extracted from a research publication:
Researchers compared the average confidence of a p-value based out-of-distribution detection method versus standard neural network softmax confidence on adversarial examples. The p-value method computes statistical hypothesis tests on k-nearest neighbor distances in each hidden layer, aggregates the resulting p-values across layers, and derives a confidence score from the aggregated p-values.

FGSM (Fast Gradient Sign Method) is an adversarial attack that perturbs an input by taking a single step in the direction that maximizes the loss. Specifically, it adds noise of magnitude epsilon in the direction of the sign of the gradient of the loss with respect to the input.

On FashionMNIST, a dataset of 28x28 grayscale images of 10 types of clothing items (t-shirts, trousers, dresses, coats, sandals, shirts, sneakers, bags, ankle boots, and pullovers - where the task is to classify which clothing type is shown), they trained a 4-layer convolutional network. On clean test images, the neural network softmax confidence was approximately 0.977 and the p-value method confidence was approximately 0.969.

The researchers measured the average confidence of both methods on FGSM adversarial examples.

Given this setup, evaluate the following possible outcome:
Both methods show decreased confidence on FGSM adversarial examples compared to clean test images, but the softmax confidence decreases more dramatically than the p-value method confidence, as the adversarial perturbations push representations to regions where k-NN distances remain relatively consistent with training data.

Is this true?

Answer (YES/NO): NO